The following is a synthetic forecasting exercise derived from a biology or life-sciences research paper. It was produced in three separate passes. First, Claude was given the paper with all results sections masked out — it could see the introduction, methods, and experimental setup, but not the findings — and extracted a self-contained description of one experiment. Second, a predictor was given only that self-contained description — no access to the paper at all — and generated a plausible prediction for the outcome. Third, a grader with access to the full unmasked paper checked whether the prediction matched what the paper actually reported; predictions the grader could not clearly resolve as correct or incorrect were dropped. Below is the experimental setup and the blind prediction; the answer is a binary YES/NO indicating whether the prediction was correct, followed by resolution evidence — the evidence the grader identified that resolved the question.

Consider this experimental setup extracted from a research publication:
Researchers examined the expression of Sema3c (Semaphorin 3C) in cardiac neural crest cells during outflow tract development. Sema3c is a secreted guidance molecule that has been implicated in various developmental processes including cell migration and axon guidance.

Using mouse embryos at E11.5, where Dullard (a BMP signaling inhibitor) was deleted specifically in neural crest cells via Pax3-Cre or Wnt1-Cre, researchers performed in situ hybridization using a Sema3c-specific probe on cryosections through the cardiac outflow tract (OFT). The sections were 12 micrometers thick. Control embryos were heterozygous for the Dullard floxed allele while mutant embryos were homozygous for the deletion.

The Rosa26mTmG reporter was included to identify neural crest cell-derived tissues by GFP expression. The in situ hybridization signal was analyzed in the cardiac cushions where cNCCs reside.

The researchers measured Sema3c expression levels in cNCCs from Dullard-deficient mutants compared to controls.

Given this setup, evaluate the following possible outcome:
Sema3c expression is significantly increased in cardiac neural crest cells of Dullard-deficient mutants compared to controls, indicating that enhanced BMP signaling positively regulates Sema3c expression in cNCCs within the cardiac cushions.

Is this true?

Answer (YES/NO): YES